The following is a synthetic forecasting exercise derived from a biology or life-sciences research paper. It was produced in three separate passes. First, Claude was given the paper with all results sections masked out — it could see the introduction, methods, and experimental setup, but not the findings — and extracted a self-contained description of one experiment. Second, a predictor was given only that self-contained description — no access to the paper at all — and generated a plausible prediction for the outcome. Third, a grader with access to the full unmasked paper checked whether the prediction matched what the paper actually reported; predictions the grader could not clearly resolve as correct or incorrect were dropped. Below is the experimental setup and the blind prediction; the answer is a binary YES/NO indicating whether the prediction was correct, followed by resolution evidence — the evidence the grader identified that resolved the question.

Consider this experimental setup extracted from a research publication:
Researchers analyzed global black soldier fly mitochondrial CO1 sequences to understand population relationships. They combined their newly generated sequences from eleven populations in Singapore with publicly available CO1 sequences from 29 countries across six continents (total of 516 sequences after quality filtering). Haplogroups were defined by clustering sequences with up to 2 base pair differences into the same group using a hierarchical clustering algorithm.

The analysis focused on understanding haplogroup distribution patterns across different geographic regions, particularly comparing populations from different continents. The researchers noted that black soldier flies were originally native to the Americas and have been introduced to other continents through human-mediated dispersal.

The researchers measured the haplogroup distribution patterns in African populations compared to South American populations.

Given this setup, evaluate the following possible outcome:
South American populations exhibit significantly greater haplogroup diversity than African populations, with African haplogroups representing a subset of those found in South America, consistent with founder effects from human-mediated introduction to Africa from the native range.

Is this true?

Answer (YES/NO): NO